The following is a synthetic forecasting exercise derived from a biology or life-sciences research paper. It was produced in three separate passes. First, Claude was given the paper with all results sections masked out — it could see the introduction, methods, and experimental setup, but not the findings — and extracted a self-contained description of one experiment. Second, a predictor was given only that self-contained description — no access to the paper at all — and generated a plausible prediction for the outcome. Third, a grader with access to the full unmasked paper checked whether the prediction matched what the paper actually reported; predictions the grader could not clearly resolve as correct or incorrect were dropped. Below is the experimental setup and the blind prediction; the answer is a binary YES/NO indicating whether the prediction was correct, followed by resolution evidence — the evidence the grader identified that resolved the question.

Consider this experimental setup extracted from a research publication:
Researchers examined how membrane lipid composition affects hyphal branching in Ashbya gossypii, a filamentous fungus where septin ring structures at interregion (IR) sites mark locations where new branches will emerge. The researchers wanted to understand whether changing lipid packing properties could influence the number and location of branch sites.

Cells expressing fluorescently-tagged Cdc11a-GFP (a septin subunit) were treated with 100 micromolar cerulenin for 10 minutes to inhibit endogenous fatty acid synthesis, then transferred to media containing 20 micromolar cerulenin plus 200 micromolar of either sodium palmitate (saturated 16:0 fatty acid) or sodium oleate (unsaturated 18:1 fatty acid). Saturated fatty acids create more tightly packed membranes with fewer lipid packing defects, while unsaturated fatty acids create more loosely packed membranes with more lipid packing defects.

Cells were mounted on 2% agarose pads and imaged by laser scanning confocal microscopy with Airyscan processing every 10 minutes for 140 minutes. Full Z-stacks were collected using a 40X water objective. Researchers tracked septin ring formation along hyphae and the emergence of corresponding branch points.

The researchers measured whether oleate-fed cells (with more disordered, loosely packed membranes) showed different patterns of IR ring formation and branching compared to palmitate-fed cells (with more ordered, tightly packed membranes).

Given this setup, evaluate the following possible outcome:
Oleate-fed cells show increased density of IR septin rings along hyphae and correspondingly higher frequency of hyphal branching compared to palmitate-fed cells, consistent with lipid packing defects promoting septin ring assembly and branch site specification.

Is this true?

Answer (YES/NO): NO